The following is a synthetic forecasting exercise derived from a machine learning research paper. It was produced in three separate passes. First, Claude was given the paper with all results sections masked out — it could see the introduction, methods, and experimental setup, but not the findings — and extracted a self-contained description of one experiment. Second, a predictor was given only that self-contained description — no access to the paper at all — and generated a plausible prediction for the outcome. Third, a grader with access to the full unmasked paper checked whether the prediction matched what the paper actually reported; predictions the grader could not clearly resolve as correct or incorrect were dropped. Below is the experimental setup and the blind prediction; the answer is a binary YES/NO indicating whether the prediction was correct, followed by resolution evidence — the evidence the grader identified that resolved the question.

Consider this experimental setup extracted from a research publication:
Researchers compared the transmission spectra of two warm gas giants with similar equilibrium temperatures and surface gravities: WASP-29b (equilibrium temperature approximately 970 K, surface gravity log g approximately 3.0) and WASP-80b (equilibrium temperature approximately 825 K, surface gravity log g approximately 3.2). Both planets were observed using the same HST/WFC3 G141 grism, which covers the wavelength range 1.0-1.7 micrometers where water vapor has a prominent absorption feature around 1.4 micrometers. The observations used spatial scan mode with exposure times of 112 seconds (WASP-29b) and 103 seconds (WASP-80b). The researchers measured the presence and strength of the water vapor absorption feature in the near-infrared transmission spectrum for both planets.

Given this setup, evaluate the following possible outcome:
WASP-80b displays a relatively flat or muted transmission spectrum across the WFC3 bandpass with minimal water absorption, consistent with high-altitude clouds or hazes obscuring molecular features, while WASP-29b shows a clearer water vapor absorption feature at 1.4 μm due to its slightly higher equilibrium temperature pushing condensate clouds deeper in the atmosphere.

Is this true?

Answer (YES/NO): NO